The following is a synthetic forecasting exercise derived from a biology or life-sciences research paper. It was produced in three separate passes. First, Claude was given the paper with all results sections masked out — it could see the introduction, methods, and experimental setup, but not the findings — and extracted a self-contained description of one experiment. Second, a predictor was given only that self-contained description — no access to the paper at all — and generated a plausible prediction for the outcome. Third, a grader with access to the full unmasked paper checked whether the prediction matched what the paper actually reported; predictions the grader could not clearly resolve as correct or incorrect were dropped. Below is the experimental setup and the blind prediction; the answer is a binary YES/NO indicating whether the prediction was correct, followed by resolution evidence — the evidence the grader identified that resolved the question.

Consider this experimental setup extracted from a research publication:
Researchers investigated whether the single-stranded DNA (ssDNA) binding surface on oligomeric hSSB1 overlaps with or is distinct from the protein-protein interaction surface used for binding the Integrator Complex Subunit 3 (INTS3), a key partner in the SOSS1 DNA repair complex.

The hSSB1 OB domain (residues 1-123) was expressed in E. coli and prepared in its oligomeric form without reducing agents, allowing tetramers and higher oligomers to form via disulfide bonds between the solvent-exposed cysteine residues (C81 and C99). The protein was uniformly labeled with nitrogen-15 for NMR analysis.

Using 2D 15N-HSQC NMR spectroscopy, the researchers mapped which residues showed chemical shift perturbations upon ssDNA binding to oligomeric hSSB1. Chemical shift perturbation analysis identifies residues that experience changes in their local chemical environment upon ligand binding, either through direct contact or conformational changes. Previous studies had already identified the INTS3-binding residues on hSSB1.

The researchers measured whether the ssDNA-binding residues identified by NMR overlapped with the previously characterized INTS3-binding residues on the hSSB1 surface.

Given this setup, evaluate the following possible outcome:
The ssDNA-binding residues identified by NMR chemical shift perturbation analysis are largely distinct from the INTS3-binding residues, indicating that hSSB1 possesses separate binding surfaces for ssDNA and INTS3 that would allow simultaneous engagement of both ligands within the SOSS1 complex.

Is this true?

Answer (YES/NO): YES